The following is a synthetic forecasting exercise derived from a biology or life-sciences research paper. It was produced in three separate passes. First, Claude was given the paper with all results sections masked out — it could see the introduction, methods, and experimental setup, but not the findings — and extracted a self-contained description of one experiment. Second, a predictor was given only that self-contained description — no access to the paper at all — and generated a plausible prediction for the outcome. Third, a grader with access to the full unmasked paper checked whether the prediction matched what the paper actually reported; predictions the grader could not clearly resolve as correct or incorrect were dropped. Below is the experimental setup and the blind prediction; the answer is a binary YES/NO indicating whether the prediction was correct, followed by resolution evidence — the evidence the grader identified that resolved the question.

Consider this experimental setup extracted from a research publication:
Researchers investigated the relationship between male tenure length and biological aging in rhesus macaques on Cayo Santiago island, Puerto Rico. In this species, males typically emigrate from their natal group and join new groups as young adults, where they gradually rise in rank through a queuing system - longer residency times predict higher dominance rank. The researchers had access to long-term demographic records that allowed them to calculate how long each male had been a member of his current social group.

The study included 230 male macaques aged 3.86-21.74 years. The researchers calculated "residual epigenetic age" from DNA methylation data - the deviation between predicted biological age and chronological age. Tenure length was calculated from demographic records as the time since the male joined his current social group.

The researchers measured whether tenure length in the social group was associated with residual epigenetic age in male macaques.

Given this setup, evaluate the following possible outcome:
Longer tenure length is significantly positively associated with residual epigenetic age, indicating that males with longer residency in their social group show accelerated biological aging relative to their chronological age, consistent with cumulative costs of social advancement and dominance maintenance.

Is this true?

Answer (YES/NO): NO